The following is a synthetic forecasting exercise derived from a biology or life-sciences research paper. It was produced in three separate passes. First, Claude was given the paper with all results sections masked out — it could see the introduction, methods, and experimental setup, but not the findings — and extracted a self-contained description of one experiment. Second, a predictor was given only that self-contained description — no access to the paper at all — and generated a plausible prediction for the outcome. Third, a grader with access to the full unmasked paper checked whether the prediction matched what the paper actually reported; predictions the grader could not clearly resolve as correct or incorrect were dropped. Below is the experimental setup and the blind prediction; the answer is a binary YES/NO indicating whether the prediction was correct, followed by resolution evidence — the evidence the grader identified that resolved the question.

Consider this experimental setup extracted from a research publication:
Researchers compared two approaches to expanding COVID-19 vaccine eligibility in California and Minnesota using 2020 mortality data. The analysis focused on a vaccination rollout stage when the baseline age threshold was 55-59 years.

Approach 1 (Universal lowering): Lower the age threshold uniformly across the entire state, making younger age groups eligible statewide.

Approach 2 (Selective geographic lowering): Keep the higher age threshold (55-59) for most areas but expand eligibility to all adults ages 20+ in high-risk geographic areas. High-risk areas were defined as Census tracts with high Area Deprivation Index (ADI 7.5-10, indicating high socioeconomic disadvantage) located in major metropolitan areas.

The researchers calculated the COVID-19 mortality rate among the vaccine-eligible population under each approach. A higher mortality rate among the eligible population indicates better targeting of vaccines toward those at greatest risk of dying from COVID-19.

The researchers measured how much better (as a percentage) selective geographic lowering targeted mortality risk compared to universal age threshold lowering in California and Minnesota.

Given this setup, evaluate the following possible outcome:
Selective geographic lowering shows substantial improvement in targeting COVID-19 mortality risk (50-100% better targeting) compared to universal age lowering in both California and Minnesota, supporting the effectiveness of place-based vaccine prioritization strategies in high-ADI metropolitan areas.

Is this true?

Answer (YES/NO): NO